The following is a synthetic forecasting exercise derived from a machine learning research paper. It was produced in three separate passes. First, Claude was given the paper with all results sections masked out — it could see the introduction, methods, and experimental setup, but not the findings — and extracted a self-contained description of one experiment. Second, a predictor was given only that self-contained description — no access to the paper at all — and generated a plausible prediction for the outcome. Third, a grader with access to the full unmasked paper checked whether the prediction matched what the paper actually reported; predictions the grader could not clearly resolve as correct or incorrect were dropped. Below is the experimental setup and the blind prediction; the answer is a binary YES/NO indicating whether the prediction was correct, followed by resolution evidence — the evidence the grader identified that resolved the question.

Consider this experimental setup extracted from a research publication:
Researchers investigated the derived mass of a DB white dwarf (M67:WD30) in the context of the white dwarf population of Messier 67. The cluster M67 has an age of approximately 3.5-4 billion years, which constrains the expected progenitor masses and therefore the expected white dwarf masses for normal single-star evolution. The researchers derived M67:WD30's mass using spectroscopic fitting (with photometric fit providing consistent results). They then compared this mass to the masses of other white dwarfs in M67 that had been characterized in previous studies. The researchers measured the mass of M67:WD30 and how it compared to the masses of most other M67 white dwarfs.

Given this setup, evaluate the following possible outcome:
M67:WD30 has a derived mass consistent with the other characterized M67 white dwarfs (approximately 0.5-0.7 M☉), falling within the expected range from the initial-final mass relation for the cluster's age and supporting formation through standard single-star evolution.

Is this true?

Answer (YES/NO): NO